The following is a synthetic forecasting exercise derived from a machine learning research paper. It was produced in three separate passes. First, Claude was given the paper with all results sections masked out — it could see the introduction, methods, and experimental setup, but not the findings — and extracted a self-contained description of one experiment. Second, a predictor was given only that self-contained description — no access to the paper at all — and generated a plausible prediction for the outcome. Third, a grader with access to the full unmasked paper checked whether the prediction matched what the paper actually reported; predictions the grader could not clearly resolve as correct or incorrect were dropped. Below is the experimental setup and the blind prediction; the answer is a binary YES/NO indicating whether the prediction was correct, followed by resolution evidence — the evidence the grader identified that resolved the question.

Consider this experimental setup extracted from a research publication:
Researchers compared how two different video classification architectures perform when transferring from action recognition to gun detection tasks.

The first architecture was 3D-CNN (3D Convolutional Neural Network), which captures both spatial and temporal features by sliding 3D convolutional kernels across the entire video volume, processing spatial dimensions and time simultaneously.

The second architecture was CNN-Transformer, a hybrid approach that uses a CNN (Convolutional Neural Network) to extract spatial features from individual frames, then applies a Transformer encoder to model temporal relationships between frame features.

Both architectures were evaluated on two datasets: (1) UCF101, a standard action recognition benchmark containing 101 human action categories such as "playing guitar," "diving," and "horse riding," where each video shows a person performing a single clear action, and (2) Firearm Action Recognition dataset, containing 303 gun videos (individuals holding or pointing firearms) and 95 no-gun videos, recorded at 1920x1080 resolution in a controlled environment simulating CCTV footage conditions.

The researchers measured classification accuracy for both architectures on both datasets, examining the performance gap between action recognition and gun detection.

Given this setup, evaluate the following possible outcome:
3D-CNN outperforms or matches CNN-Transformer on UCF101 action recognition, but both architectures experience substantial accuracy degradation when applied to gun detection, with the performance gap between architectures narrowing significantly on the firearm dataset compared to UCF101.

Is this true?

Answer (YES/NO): NO